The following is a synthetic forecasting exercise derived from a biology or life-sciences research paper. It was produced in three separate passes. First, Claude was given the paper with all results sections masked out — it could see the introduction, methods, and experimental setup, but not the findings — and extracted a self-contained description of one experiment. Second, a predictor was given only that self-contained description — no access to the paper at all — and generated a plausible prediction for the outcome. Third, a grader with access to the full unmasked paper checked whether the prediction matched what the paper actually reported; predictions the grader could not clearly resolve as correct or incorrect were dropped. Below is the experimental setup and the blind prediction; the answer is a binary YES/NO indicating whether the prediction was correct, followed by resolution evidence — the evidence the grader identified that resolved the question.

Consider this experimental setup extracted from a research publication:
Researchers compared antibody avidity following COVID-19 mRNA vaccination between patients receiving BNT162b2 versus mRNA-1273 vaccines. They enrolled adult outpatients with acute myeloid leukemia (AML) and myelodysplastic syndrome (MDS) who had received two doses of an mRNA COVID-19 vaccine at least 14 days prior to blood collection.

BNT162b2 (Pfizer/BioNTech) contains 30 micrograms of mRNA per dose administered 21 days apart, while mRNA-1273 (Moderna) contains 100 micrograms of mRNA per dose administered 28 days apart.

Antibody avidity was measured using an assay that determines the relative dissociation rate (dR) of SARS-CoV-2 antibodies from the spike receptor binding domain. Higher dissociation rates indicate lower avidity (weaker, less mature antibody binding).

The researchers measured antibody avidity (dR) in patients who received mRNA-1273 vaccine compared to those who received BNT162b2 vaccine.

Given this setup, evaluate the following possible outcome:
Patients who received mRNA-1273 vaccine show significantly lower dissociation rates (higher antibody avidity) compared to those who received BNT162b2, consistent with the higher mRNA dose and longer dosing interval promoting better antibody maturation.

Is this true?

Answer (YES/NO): YES